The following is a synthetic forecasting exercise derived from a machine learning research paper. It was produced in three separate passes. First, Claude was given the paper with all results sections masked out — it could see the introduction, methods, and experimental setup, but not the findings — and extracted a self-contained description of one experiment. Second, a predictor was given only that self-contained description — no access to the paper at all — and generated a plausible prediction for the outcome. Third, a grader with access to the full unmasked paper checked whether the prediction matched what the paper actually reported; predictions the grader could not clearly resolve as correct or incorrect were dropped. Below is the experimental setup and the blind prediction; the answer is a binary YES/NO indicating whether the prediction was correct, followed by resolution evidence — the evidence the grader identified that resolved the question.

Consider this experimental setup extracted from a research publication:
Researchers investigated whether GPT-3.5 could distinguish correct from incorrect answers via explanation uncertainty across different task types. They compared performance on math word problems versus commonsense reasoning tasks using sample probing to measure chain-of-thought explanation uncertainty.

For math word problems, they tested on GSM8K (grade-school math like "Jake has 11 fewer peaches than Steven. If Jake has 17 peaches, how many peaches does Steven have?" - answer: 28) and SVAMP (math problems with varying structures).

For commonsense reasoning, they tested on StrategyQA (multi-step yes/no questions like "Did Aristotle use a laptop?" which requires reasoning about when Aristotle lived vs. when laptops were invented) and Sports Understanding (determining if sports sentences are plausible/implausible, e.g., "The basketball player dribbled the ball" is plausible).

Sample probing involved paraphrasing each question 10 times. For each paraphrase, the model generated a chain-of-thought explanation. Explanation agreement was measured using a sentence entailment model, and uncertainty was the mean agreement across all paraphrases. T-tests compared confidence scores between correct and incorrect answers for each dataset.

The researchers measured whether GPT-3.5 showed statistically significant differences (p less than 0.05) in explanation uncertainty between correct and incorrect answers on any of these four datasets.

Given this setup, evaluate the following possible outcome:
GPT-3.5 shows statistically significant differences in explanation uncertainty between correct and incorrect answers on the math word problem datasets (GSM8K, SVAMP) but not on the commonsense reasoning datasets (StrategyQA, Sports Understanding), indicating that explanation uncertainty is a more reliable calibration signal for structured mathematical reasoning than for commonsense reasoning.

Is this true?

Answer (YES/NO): NO